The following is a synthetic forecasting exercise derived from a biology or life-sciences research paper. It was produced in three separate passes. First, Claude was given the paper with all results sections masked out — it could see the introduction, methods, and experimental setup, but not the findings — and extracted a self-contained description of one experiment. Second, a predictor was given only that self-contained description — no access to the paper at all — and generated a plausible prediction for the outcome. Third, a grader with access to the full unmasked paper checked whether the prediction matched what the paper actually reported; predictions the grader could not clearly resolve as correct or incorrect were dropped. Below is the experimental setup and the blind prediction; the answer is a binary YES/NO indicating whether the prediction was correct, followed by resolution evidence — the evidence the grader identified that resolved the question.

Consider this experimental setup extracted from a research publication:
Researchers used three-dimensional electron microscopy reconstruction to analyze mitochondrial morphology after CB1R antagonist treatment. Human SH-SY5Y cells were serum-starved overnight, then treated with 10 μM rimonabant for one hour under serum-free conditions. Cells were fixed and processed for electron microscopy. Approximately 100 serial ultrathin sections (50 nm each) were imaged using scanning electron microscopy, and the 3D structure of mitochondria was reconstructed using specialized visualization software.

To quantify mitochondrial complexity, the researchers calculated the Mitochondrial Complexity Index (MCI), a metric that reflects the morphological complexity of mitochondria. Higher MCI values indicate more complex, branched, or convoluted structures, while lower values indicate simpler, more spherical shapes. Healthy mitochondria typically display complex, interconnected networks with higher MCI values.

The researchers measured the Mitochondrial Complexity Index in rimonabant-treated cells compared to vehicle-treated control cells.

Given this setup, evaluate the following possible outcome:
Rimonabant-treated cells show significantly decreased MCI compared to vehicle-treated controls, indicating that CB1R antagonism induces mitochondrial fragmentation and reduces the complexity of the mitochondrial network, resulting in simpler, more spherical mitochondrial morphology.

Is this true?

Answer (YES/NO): YES